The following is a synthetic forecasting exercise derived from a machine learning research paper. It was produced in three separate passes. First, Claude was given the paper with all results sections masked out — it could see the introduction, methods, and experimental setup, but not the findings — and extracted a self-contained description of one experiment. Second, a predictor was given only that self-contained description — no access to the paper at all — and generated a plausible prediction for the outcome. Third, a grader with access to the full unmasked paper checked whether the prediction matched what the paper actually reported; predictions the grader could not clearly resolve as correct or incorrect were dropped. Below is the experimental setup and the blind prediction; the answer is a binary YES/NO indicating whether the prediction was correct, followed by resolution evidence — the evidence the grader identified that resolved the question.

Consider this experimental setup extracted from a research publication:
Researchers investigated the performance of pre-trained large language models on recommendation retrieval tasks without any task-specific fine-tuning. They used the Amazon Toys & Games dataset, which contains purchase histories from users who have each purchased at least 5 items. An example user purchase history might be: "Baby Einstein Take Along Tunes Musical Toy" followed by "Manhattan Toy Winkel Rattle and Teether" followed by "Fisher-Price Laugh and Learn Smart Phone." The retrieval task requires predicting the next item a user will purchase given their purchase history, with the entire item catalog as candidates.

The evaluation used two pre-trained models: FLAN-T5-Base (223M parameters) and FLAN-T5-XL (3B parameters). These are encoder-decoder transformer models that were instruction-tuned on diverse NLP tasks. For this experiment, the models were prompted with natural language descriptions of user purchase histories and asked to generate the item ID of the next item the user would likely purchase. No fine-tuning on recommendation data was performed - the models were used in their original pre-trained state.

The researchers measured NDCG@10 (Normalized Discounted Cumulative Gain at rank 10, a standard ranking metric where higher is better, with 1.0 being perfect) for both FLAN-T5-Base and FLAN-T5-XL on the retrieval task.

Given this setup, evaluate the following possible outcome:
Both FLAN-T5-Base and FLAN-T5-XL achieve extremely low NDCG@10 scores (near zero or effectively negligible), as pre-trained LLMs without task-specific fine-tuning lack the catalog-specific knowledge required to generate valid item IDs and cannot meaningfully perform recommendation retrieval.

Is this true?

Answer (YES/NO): YES